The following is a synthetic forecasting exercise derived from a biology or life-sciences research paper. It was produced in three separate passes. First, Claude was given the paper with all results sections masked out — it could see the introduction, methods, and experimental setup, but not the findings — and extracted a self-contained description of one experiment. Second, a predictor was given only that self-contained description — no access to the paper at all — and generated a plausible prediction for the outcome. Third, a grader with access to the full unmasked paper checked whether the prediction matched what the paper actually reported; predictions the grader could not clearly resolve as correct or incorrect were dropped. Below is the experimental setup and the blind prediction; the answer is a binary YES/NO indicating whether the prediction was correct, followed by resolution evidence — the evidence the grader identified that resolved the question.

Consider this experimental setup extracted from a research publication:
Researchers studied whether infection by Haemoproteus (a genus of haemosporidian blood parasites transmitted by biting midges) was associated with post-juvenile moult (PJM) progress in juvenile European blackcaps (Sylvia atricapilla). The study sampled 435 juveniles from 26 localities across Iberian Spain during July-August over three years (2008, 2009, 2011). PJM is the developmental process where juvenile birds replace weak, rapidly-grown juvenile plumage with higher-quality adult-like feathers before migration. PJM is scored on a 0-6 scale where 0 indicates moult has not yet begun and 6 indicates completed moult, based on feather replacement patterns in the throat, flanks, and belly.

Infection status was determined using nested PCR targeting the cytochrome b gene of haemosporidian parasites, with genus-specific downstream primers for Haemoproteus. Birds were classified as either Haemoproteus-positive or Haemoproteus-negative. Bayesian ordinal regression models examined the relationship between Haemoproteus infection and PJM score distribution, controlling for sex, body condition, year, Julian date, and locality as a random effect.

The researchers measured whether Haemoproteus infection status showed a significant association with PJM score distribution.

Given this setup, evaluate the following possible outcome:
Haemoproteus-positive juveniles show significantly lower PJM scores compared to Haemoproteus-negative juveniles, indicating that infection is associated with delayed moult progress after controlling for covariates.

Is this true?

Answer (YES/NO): YES